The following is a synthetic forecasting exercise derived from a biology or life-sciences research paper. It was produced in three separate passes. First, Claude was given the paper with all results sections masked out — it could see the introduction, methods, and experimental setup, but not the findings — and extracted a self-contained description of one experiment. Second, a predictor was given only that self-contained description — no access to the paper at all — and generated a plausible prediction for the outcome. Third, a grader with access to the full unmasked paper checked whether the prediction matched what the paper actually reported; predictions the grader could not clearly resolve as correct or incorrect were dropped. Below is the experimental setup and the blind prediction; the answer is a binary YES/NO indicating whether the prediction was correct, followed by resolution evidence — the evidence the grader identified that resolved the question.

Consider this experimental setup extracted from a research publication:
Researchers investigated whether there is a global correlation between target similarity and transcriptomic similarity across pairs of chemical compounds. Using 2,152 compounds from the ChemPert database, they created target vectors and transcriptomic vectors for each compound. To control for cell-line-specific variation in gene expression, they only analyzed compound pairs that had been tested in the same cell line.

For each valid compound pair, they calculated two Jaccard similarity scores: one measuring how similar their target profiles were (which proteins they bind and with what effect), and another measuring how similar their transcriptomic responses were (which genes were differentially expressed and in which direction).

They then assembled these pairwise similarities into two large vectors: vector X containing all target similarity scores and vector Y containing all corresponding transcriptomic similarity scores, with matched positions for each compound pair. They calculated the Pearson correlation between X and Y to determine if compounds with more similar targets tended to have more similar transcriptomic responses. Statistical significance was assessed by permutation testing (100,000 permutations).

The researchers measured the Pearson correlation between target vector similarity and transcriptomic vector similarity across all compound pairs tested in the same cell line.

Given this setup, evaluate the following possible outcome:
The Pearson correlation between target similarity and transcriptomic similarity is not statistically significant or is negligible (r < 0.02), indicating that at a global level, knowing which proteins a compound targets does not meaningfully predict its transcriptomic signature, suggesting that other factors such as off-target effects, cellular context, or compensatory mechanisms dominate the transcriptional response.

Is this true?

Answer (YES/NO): NO